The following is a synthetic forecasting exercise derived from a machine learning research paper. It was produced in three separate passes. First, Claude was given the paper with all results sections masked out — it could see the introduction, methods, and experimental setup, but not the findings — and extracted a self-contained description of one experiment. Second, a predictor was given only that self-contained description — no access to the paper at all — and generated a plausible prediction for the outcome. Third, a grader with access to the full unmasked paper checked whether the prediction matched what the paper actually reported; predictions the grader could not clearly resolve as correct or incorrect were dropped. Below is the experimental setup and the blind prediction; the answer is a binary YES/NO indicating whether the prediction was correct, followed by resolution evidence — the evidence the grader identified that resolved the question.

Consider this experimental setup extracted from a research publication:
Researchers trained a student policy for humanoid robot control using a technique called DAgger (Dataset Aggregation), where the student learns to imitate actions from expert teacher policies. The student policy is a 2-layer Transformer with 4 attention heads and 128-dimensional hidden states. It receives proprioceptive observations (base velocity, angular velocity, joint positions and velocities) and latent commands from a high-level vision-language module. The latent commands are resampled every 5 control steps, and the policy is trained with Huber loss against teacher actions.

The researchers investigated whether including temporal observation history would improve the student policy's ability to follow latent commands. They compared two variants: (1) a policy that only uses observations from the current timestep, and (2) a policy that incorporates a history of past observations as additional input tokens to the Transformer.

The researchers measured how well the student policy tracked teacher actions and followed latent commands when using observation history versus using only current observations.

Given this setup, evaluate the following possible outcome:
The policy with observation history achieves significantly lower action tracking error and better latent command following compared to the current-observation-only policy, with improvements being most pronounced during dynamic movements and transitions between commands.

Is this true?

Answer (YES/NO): NO